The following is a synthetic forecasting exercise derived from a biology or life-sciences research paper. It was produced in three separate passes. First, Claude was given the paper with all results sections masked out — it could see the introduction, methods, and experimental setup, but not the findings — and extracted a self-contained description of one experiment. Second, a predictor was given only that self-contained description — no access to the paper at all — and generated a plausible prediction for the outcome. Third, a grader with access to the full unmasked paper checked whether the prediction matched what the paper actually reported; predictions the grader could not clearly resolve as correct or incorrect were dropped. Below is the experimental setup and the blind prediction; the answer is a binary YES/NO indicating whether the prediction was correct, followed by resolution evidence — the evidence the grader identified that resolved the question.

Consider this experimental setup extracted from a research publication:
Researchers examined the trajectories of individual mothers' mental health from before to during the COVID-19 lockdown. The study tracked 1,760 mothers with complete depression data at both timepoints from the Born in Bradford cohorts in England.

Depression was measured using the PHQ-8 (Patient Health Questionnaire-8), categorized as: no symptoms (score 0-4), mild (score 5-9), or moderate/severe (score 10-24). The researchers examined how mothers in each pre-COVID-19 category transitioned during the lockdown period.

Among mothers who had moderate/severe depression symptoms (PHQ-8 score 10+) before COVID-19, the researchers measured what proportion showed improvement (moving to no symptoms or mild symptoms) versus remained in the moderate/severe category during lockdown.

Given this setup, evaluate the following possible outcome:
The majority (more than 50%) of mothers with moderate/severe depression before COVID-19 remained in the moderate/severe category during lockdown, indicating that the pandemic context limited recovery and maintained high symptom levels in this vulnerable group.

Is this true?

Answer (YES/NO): YES